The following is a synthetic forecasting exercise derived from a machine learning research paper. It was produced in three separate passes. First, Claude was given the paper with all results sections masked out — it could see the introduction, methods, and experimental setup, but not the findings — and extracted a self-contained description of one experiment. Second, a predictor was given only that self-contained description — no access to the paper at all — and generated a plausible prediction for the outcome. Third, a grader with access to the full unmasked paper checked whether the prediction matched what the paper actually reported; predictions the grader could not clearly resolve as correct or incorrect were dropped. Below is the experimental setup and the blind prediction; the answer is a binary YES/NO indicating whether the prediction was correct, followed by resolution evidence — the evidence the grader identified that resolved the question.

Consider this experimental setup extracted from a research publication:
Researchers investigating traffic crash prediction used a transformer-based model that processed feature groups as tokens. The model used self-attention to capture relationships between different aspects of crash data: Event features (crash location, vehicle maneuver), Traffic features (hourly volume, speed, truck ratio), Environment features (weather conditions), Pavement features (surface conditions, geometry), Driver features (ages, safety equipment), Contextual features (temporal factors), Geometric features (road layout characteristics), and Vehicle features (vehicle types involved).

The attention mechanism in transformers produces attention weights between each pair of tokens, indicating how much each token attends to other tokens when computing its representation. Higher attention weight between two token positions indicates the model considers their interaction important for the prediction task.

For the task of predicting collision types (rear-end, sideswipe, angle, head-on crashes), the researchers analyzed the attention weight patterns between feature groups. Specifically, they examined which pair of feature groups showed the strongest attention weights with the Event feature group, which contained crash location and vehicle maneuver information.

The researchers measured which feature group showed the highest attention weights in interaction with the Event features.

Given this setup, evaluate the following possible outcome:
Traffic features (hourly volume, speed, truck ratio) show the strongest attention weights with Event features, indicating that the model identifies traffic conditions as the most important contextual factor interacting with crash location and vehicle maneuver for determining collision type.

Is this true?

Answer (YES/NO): NO